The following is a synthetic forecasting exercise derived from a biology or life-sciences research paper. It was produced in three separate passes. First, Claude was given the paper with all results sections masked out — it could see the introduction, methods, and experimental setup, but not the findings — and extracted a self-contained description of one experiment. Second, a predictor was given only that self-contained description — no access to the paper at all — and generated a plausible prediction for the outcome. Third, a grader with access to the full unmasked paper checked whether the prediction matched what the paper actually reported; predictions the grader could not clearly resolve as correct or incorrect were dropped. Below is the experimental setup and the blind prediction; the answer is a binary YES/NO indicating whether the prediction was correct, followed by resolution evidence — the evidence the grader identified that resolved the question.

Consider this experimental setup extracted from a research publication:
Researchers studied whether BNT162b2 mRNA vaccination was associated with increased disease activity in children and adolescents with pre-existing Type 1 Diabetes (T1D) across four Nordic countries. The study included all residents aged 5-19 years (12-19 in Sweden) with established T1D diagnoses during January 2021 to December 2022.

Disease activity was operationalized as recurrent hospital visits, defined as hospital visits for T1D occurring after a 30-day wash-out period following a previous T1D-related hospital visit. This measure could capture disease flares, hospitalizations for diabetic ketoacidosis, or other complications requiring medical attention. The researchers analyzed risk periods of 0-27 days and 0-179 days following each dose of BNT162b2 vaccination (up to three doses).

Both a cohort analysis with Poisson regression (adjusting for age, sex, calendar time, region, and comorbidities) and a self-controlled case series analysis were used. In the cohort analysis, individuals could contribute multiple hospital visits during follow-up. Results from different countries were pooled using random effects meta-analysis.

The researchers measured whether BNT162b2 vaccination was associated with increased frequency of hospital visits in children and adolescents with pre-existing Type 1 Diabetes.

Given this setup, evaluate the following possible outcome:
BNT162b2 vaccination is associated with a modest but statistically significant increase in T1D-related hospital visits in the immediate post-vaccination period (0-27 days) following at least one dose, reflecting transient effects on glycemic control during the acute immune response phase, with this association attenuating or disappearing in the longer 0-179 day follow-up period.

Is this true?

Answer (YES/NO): NO